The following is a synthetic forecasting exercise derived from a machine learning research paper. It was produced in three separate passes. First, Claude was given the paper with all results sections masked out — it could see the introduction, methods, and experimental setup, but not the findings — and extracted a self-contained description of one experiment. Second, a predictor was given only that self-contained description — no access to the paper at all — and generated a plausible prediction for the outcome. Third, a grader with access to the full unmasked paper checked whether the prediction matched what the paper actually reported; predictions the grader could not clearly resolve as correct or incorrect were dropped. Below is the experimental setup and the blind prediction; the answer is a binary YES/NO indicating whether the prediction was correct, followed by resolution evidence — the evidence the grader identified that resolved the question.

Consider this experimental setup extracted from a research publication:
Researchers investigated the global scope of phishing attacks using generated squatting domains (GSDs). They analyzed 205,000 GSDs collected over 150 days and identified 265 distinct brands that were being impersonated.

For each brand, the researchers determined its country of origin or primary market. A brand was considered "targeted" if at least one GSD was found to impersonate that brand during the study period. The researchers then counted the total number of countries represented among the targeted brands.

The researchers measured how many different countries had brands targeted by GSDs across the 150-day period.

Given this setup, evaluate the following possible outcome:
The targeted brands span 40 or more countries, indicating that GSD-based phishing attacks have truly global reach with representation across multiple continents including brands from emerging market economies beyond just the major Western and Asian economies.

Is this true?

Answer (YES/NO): NO